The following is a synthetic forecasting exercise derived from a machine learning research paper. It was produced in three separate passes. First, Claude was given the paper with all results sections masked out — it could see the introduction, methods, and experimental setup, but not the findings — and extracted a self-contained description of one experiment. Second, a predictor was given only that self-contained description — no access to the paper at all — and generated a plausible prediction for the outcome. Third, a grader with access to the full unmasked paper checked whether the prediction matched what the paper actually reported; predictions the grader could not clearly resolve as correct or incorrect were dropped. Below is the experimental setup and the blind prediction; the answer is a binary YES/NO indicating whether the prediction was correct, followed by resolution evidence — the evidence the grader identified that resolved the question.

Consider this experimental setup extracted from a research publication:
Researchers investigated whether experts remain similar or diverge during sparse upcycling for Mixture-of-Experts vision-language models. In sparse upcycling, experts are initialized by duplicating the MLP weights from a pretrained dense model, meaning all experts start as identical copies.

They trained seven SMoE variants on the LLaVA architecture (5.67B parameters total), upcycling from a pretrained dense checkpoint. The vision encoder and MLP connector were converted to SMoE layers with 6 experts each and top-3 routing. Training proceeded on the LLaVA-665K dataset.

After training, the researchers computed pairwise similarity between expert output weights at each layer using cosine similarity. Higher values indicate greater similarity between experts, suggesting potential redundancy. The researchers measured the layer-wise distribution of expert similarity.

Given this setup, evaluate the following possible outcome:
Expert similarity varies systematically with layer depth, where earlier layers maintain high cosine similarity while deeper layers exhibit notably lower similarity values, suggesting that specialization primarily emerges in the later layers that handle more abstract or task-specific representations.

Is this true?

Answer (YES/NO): NO